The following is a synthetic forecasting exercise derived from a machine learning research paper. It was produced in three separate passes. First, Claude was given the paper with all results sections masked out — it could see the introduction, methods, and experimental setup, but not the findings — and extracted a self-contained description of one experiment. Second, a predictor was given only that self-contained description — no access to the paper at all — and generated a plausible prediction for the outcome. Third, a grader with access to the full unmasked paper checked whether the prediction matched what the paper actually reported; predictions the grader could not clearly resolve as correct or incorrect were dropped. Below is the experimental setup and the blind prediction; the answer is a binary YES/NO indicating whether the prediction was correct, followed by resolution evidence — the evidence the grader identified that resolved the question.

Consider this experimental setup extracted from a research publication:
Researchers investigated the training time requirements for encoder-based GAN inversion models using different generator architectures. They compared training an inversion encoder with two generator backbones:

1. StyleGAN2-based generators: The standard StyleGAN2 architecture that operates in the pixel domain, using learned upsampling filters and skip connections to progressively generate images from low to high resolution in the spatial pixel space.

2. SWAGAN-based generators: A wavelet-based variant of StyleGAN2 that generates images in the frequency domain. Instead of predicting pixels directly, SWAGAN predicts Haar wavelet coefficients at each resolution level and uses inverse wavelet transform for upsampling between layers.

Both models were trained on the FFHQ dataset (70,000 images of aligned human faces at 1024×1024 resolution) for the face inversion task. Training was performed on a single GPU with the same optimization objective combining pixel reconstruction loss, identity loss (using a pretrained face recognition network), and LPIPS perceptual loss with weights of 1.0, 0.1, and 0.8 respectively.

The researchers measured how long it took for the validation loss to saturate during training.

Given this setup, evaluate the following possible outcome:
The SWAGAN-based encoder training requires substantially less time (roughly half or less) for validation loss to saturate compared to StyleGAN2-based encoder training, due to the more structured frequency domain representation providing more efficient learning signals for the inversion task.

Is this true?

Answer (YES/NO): YES